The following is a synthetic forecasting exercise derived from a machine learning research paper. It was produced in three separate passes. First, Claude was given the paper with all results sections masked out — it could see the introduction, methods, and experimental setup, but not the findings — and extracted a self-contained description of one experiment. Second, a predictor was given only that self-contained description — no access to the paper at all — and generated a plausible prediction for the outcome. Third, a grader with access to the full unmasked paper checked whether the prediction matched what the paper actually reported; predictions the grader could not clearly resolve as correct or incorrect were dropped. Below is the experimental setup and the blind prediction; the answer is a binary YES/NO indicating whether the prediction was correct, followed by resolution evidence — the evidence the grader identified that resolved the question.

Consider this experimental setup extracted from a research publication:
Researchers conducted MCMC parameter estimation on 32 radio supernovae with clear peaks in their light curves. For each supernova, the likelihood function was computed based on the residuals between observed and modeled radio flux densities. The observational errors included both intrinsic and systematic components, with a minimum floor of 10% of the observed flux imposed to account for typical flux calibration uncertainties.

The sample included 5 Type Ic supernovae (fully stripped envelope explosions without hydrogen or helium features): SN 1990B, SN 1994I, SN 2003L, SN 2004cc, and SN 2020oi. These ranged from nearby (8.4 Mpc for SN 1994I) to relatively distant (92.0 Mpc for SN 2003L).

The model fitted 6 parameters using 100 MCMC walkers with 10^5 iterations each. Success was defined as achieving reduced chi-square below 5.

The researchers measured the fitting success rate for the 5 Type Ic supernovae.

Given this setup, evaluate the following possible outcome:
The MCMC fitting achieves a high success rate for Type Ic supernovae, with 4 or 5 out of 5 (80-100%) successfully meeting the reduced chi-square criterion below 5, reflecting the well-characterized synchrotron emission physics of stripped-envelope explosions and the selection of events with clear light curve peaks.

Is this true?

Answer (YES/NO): YES